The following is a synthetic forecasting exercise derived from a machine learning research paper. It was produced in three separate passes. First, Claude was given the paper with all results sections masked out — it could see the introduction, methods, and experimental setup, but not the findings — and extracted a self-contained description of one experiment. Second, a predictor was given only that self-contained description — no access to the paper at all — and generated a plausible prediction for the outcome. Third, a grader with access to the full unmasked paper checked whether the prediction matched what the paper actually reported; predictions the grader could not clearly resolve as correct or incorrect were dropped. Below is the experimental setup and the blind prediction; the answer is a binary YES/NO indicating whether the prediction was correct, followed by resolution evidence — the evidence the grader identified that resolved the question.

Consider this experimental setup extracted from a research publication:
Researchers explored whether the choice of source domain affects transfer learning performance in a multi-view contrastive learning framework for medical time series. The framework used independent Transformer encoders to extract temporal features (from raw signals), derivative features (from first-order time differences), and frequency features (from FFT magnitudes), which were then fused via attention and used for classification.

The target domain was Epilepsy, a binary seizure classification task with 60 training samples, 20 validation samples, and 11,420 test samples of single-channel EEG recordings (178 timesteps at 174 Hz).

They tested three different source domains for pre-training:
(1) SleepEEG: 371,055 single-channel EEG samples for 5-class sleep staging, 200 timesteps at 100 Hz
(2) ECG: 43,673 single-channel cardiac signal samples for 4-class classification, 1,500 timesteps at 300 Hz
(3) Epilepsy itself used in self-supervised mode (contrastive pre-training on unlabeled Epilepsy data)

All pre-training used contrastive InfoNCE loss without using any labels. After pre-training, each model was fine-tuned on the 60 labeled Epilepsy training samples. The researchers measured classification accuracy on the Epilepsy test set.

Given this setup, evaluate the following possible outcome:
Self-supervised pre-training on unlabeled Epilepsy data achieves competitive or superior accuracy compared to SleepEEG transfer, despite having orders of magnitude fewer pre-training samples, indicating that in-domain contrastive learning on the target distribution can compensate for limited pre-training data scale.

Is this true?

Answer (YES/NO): NO